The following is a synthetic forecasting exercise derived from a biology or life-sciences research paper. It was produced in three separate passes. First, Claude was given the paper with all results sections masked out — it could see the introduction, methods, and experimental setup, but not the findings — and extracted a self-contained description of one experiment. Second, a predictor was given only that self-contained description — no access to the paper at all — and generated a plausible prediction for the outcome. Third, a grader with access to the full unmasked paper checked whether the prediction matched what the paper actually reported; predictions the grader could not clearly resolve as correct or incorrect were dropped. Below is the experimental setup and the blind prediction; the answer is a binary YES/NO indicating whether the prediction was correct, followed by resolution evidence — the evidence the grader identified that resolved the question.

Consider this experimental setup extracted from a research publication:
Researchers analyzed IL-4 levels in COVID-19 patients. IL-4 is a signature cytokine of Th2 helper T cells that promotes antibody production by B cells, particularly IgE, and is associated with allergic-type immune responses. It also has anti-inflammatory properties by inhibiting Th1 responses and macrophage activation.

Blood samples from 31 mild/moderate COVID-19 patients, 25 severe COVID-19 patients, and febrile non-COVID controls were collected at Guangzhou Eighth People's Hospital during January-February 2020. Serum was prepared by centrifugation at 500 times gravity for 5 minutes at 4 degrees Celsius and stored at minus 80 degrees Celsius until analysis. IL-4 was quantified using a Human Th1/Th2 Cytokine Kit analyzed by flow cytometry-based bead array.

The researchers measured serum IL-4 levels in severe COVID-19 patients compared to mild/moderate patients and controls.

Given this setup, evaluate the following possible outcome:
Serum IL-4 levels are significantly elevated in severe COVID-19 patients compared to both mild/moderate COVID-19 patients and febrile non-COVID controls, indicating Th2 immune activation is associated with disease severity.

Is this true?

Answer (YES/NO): NO